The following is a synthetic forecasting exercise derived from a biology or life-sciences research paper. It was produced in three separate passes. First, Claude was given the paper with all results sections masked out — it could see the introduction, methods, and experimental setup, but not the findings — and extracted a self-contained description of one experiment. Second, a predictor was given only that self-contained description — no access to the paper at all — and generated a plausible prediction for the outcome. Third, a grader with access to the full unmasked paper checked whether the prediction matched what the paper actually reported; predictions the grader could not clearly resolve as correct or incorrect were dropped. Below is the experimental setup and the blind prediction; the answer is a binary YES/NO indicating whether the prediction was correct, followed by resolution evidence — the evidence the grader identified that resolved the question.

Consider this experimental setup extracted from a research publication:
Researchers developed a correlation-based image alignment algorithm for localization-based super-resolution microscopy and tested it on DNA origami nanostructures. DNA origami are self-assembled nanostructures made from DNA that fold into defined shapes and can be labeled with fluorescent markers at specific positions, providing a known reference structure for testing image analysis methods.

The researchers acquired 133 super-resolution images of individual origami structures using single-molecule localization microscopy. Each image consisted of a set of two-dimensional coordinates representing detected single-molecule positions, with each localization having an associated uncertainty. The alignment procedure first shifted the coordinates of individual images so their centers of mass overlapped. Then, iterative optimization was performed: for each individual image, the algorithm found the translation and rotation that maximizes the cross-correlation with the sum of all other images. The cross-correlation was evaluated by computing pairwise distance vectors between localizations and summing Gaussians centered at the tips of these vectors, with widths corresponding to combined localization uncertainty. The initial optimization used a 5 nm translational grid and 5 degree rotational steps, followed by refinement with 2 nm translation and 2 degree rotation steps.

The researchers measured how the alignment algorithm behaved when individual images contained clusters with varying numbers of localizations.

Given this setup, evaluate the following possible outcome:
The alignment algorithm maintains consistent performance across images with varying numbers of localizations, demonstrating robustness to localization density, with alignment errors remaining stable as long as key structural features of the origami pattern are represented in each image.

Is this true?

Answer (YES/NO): NO